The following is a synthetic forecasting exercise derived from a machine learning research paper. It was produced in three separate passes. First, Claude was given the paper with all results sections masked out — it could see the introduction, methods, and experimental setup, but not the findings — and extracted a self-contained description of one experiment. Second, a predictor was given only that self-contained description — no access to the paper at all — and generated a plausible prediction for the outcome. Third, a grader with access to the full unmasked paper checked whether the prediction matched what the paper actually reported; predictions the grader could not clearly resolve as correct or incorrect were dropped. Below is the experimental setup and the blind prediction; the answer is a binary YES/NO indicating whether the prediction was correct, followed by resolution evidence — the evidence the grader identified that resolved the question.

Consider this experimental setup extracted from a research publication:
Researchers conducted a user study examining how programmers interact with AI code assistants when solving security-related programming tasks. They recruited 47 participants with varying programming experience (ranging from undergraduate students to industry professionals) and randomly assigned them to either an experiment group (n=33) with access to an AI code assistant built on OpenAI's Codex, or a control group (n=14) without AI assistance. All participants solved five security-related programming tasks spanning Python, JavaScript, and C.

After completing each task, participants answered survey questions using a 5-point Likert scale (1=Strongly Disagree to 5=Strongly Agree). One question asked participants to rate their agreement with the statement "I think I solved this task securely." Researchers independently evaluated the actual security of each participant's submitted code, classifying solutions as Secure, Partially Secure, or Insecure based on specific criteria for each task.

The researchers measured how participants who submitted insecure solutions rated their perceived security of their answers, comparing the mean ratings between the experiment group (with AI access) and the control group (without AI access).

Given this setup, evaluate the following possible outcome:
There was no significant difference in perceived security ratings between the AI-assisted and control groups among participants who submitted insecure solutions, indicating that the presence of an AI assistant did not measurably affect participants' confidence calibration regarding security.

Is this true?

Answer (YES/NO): NO